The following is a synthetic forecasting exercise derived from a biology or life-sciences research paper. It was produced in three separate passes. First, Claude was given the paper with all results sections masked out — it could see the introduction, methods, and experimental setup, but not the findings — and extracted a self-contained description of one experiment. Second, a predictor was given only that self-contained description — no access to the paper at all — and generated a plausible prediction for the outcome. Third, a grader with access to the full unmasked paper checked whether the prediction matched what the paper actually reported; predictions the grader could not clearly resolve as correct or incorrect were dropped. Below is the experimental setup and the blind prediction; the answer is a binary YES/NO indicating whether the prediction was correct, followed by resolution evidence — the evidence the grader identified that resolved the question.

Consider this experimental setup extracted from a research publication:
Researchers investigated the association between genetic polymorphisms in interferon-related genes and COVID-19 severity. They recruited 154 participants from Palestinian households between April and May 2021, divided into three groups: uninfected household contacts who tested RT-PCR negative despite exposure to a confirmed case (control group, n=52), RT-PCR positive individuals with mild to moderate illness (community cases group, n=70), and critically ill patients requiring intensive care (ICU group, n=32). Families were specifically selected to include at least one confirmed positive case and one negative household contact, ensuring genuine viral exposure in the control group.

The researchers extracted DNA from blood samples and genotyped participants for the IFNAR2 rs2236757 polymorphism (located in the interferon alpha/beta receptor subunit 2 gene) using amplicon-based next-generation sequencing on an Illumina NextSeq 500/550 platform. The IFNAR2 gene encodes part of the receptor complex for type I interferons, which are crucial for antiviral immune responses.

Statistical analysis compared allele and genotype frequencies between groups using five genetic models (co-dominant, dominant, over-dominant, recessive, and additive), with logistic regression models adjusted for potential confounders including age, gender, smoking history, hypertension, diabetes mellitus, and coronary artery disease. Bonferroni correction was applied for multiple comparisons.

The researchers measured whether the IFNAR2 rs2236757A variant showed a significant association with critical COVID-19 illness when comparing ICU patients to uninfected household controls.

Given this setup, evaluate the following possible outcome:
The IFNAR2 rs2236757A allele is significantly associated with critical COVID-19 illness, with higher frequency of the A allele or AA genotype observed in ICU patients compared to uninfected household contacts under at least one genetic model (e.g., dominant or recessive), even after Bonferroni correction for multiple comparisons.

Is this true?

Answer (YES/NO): YES